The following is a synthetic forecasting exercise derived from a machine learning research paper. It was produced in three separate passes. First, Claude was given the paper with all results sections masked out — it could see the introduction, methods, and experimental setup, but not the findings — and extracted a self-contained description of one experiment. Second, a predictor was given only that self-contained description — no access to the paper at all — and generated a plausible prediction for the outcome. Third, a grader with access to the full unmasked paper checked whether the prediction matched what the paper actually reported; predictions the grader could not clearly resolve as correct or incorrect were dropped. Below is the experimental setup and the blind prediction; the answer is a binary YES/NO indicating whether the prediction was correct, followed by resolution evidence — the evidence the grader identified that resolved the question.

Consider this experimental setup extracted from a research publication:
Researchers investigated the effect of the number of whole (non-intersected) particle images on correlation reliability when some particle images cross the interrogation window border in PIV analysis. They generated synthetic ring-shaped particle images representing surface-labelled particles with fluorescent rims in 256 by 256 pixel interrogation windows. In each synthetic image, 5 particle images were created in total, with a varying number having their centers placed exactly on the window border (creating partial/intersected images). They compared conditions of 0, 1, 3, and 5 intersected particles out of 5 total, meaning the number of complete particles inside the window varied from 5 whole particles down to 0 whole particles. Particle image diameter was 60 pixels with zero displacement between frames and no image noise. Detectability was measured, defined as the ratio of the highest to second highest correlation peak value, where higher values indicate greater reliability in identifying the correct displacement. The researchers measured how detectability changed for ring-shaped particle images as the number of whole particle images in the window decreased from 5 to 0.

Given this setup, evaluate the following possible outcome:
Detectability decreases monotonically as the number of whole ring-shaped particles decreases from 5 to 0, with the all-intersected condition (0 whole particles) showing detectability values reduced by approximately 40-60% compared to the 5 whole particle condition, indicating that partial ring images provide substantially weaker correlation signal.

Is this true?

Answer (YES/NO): NO